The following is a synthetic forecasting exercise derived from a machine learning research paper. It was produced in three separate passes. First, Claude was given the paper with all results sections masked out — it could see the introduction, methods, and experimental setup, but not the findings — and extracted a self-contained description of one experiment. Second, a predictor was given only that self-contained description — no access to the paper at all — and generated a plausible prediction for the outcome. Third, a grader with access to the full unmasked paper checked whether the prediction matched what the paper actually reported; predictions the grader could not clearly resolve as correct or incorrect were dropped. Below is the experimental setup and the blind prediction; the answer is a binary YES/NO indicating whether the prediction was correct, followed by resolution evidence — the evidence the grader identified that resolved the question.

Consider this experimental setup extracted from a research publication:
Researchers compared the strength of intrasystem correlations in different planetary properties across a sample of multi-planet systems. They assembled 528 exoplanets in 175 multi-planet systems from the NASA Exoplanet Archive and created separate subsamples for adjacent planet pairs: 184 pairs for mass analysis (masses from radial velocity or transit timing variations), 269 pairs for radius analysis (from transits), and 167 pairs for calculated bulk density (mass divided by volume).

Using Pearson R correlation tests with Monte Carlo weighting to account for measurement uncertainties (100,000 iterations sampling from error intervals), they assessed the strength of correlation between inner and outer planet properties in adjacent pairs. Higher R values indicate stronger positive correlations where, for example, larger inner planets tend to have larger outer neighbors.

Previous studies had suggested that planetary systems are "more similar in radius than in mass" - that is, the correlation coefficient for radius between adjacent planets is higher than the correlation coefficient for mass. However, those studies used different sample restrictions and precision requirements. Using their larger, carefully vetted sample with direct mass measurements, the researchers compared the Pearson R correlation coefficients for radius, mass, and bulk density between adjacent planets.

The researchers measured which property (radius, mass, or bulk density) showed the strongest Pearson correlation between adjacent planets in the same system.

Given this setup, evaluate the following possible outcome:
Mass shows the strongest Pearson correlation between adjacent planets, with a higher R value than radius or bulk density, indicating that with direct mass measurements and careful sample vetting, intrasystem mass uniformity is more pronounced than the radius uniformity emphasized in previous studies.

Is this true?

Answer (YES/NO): NO